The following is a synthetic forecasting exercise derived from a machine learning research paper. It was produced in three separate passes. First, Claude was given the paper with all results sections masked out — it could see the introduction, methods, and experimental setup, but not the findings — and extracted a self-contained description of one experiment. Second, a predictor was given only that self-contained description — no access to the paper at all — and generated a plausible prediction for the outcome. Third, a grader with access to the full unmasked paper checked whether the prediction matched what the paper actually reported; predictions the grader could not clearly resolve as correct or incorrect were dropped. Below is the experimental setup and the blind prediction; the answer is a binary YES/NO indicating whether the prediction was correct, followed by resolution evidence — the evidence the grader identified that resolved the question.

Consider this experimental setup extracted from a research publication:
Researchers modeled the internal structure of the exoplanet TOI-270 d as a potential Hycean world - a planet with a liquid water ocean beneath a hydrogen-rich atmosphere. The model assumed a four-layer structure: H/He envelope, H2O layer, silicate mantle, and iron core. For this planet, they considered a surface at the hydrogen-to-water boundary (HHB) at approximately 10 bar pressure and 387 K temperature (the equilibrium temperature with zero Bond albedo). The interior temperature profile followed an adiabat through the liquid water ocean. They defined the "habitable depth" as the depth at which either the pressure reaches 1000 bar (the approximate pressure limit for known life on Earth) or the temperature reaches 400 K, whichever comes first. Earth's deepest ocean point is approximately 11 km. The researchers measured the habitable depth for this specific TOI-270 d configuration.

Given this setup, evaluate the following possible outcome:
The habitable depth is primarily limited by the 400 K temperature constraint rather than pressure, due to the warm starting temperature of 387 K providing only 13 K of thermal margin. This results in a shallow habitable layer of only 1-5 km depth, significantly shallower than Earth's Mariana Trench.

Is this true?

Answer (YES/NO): NO